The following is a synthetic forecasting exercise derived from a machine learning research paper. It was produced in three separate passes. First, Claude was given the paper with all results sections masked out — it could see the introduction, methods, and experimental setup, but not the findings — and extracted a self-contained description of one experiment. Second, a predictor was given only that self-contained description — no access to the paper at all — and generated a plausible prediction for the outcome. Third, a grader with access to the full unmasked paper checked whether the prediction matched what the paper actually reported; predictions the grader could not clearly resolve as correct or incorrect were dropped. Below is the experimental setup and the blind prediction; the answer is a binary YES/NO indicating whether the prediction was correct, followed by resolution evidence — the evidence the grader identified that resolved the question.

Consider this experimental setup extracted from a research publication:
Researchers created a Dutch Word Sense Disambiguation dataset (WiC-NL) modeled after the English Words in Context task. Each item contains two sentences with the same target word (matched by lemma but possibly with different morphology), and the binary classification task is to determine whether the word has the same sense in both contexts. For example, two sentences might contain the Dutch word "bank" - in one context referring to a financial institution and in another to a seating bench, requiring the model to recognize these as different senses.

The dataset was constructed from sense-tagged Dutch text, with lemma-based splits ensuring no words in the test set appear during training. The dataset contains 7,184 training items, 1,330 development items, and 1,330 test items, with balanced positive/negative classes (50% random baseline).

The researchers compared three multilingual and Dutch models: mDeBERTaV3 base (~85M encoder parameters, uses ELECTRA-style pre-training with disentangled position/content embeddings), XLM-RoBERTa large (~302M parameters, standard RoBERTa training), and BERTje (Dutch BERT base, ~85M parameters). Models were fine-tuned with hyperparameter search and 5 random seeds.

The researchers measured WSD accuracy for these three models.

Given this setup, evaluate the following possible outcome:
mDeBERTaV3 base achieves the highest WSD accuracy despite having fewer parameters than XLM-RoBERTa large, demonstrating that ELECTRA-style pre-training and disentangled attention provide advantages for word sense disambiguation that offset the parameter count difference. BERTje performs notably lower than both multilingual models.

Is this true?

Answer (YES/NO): NO